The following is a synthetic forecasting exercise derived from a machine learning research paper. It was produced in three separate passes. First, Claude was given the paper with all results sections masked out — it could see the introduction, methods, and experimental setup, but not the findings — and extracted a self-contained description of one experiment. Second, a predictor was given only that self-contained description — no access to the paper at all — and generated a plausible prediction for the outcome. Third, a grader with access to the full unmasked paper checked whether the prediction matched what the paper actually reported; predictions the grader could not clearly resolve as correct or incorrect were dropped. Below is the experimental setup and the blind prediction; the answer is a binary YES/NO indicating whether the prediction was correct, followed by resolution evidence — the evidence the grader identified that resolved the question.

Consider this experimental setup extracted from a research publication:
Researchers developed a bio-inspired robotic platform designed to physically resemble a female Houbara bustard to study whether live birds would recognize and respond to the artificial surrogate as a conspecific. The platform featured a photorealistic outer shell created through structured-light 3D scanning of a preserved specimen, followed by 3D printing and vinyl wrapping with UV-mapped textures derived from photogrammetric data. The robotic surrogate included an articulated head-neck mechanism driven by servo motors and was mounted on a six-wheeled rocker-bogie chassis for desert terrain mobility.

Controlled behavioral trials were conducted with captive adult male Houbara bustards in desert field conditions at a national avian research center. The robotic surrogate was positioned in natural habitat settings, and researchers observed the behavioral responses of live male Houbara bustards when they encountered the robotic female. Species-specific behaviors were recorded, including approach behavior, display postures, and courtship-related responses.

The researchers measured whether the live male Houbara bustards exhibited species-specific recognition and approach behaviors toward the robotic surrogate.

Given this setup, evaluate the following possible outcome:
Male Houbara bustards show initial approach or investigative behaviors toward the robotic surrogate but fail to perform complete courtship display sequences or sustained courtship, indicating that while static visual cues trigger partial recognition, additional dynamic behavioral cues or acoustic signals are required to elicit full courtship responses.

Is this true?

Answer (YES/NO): NO